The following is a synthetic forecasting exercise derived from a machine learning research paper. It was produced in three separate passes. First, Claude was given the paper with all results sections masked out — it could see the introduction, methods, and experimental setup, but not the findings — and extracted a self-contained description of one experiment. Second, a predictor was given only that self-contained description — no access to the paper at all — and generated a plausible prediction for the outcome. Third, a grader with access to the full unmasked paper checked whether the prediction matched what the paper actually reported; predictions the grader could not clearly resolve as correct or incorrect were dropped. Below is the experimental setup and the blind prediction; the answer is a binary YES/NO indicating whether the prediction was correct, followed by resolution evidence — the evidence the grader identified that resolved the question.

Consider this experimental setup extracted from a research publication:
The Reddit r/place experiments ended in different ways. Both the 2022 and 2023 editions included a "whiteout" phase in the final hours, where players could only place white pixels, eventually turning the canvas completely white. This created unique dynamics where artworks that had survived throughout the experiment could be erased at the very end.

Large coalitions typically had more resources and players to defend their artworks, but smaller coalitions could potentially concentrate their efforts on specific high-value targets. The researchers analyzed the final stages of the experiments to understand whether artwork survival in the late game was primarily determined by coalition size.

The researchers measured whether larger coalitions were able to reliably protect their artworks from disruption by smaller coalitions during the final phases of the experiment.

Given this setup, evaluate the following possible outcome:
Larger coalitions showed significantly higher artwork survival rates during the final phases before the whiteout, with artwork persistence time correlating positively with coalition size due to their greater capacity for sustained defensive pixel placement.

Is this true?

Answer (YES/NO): NO